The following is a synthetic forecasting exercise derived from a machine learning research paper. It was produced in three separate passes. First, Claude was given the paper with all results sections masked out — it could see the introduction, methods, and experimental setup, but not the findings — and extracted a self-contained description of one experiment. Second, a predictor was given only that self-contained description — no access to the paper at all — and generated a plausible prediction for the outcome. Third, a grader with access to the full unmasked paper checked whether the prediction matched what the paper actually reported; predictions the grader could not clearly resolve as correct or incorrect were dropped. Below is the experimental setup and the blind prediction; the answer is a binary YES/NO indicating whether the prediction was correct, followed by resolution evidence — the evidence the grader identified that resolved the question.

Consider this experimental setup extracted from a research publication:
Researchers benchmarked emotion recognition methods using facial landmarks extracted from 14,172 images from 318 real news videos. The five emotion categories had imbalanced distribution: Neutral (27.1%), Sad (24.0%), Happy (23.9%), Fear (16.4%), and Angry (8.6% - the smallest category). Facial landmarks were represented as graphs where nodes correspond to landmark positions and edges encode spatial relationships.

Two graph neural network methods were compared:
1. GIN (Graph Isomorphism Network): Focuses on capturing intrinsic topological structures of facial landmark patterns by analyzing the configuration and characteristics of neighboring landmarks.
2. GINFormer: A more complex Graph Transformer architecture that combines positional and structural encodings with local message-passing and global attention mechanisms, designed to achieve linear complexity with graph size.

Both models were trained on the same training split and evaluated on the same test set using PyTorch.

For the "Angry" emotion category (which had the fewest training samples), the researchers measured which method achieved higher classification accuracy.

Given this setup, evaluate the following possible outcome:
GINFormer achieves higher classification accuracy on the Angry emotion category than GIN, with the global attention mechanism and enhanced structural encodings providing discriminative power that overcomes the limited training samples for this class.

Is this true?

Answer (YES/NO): NO